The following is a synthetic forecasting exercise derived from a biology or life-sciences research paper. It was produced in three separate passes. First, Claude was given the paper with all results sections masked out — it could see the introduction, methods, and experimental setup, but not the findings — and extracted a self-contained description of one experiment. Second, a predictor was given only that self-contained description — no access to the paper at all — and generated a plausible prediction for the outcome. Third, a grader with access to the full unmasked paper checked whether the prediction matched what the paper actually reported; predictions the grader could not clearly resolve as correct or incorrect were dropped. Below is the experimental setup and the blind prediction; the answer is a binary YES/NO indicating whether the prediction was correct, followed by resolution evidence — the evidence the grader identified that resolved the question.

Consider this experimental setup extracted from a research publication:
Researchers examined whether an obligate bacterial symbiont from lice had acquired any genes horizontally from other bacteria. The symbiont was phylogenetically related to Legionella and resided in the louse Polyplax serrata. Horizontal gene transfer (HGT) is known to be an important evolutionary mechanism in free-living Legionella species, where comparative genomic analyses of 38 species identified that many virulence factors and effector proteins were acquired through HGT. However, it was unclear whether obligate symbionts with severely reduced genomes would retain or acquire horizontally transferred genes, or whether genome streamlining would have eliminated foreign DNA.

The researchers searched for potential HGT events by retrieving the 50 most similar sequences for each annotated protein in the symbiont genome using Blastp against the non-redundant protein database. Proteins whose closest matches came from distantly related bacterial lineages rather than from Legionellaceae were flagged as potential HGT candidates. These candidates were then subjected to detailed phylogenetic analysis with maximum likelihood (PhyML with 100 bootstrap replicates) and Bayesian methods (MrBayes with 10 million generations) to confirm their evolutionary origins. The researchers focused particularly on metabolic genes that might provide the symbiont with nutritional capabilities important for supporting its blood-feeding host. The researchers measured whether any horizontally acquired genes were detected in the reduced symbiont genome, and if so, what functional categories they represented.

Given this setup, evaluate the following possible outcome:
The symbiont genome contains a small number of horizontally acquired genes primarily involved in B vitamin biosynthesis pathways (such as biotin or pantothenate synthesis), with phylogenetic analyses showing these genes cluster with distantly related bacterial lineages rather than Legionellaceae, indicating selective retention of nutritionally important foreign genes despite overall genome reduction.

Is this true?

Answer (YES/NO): YES